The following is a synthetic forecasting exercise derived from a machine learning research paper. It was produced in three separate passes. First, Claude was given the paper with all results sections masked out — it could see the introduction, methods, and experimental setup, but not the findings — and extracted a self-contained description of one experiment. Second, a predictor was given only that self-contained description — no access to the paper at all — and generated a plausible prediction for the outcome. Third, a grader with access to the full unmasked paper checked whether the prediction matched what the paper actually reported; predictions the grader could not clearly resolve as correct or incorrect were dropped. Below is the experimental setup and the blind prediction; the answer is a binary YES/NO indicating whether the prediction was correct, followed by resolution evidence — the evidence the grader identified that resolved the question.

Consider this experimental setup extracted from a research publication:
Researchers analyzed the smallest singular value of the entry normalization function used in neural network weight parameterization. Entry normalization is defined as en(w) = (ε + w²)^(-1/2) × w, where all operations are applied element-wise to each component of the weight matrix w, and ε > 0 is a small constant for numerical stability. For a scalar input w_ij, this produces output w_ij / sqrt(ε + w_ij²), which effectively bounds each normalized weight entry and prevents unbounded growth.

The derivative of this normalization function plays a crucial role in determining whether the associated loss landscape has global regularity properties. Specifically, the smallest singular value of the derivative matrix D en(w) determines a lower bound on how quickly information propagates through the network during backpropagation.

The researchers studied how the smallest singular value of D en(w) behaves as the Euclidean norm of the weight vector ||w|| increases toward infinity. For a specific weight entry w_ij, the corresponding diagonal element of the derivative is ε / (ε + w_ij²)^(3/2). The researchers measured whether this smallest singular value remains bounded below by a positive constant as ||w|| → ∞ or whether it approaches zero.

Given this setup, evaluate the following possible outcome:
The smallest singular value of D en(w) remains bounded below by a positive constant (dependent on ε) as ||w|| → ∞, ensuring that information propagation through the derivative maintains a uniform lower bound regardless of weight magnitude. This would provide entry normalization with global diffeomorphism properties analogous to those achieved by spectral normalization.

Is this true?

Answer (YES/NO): NO